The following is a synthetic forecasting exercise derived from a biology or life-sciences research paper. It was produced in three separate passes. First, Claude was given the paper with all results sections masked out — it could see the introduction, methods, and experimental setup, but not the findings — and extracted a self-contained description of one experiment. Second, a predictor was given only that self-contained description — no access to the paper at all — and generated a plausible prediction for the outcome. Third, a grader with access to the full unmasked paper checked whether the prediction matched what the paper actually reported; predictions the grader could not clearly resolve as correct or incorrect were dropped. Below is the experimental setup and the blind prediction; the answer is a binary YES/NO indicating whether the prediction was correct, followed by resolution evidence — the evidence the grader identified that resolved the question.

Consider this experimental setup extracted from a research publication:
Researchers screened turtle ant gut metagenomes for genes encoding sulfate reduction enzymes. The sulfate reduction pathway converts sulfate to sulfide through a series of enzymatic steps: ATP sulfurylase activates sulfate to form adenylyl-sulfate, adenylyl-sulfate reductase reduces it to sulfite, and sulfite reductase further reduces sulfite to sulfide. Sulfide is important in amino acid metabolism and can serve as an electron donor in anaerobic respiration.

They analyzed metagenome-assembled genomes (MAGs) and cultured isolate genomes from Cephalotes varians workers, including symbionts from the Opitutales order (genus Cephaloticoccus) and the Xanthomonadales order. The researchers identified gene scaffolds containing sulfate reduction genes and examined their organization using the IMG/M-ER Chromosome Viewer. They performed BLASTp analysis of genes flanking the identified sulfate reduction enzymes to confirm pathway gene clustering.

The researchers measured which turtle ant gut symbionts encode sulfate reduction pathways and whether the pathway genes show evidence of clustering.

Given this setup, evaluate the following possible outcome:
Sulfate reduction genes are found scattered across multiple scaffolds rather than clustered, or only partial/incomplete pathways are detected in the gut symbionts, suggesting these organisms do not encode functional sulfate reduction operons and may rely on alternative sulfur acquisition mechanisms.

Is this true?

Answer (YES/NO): NO